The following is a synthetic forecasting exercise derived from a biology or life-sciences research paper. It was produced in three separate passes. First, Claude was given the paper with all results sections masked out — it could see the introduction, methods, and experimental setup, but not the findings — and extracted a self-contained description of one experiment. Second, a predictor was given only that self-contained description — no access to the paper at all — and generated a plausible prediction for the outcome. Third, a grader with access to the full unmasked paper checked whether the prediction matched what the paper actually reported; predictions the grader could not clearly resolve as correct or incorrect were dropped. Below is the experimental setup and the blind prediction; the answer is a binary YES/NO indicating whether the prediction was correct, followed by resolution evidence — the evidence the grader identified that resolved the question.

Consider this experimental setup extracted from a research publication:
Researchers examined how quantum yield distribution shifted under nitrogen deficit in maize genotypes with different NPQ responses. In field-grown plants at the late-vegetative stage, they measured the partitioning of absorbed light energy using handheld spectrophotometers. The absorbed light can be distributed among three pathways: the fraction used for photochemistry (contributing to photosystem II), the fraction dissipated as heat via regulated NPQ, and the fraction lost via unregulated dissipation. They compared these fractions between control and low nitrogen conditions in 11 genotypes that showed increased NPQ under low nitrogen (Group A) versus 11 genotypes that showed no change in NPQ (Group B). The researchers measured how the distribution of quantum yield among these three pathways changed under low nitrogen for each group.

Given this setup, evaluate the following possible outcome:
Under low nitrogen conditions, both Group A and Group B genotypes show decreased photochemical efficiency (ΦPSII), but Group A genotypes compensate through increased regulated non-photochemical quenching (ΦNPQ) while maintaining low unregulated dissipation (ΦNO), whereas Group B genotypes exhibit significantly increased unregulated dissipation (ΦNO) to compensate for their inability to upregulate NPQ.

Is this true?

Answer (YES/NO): NO